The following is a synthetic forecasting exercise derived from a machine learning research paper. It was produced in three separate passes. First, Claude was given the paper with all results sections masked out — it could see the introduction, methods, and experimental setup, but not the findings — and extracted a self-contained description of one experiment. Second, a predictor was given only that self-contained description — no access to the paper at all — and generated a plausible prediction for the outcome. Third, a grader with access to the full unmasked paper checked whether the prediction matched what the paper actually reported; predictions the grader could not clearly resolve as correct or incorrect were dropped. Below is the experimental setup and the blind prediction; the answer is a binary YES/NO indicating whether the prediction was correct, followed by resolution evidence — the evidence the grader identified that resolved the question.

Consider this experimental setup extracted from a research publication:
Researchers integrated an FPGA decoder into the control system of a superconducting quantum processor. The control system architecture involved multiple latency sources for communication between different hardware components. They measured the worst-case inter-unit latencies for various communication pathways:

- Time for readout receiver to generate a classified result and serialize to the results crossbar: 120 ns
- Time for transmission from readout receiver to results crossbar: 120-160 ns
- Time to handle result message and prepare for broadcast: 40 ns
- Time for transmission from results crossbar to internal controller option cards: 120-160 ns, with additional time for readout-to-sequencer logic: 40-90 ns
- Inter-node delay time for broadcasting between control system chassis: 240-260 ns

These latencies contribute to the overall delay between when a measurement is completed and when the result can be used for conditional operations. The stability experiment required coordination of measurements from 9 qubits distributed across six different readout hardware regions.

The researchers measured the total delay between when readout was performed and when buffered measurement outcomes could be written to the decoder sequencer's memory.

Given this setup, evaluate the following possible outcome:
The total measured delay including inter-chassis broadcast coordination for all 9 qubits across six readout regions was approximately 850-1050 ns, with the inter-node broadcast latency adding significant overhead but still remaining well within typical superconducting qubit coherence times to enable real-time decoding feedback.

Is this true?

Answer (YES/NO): NO